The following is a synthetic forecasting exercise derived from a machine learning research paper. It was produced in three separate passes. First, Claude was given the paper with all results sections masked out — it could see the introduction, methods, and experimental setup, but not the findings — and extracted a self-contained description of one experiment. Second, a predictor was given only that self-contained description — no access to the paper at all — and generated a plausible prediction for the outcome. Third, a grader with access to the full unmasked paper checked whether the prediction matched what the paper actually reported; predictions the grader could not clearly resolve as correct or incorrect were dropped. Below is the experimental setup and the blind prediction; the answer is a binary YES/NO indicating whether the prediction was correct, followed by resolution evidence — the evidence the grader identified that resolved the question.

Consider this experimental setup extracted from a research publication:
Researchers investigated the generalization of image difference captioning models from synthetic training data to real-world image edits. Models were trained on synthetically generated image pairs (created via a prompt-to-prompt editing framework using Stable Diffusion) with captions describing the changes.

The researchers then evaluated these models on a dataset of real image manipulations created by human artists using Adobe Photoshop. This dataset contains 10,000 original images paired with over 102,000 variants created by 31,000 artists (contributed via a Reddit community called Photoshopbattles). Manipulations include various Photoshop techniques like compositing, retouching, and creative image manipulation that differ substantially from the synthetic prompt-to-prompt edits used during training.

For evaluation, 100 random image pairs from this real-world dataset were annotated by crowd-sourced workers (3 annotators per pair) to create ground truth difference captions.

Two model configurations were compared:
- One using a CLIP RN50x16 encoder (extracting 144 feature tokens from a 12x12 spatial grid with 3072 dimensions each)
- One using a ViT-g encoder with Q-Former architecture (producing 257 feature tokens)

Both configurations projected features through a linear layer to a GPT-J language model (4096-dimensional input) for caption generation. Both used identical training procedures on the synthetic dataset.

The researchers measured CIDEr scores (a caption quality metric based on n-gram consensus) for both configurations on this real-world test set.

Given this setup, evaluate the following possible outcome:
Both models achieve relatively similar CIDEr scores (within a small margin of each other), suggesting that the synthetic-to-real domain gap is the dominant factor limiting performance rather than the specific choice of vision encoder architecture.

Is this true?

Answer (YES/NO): YES